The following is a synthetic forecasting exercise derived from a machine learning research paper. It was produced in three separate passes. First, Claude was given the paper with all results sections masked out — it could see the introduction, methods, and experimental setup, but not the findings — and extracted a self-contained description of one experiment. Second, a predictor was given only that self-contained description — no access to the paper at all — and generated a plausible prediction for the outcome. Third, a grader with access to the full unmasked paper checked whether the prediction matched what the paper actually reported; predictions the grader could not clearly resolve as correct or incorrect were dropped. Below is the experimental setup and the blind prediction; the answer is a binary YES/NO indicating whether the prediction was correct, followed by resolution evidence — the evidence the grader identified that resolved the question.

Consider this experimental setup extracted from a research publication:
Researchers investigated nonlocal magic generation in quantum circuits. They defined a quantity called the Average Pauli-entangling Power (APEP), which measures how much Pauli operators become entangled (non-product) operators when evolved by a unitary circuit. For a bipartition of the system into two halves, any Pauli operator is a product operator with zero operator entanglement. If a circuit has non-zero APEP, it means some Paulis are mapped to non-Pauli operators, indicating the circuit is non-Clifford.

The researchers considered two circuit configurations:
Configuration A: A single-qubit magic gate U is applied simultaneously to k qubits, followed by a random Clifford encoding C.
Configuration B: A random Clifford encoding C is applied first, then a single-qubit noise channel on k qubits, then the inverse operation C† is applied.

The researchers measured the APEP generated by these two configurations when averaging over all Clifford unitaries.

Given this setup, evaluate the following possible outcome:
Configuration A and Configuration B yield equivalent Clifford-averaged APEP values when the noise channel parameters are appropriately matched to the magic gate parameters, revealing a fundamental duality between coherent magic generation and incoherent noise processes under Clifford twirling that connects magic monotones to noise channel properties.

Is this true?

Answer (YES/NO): NO